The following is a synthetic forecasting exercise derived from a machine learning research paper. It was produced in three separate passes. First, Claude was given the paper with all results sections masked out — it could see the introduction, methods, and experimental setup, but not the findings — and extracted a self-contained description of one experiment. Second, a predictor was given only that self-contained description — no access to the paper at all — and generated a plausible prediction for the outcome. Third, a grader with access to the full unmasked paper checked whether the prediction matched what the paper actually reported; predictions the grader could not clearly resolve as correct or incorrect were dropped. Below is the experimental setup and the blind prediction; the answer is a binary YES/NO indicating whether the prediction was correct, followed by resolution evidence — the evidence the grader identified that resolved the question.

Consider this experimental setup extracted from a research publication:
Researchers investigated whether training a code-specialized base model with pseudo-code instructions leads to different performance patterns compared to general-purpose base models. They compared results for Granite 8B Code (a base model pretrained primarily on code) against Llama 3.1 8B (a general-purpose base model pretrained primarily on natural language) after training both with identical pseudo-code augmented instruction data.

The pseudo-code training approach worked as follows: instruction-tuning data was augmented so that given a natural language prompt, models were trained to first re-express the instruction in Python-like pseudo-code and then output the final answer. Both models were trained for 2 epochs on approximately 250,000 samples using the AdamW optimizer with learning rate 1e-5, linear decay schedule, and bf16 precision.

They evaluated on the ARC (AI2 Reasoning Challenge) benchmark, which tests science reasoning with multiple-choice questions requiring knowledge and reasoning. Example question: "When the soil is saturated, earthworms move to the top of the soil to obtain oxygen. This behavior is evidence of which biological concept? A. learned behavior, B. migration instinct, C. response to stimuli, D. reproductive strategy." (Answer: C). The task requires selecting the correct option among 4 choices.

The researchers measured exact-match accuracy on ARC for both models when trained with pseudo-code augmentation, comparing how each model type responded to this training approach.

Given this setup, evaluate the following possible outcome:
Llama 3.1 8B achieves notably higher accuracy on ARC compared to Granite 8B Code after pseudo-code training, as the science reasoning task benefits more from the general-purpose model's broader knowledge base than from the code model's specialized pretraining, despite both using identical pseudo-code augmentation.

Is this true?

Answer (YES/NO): YES